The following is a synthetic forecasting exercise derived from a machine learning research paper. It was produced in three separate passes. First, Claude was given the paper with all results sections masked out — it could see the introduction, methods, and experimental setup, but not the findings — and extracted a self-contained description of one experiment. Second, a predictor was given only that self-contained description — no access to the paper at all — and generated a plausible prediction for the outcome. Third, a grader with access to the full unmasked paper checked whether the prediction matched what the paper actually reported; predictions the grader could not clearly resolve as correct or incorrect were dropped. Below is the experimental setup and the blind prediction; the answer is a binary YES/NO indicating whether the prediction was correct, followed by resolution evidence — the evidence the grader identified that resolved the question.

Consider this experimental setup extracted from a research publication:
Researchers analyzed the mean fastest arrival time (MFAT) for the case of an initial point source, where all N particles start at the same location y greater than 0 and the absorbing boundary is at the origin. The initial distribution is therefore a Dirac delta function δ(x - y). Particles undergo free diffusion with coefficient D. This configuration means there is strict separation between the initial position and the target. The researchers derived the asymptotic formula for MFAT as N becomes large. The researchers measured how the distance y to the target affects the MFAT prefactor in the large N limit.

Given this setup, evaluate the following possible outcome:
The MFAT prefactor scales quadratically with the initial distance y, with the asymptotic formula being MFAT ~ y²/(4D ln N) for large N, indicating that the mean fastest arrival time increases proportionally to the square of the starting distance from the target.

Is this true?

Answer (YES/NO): YES